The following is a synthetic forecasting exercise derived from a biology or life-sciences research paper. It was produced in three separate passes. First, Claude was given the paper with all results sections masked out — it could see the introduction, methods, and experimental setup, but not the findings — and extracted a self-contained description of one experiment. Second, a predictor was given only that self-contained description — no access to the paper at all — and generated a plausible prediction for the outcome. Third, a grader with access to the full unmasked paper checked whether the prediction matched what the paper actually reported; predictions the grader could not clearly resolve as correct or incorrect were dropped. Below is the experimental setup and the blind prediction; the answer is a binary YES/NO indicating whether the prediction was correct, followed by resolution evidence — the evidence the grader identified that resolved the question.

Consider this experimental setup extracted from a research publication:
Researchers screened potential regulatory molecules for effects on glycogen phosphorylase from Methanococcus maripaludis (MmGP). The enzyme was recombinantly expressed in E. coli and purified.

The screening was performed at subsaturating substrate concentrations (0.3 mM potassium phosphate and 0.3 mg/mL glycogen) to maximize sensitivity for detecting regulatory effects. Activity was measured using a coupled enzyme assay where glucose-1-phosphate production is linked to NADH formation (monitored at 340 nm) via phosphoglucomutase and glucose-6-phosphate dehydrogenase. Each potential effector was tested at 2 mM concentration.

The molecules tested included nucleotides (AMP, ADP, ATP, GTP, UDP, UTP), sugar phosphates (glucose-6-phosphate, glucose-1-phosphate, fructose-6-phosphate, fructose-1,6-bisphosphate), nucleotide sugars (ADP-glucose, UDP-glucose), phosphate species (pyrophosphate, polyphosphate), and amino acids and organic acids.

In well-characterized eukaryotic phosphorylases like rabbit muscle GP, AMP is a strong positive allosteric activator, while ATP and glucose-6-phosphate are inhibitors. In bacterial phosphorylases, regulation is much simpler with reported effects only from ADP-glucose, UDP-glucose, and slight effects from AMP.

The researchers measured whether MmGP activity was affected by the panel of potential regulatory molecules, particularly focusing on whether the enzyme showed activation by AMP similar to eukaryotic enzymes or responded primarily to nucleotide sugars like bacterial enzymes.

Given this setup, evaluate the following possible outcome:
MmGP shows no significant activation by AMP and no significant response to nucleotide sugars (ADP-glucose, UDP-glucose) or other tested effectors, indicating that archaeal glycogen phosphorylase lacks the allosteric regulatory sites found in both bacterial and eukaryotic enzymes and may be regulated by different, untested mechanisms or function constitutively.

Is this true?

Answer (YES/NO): NO